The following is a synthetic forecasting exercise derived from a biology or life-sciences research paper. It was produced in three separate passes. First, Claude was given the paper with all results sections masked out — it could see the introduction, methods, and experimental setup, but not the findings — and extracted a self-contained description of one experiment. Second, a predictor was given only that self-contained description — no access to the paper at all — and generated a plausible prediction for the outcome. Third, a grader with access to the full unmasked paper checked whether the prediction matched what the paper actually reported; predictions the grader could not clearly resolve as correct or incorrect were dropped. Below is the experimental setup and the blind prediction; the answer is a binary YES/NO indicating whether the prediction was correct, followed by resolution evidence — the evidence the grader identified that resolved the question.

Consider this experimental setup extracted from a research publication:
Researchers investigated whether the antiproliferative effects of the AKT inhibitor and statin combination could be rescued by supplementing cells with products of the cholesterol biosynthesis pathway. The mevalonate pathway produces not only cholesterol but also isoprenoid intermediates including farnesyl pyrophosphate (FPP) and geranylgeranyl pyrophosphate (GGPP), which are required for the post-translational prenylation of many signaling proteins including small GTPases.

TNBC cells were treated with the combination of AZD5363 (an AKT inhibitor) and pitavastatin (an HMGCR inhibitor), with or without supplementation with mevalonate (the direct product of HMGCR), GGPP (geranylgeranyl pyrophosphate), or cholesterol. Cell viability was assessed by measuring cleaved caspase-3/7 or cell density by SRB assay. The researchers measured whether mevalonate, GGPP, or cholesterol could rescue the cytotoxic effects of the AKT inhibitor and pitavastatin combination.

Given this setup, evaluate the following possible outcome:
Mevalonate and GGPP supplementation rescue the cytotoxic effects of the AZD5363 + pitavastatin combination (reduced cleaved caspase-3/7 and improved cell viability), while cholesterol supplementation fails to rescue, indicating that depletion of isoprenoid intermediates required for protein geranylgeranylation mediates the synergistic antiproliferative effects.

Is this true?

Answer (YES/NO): YES